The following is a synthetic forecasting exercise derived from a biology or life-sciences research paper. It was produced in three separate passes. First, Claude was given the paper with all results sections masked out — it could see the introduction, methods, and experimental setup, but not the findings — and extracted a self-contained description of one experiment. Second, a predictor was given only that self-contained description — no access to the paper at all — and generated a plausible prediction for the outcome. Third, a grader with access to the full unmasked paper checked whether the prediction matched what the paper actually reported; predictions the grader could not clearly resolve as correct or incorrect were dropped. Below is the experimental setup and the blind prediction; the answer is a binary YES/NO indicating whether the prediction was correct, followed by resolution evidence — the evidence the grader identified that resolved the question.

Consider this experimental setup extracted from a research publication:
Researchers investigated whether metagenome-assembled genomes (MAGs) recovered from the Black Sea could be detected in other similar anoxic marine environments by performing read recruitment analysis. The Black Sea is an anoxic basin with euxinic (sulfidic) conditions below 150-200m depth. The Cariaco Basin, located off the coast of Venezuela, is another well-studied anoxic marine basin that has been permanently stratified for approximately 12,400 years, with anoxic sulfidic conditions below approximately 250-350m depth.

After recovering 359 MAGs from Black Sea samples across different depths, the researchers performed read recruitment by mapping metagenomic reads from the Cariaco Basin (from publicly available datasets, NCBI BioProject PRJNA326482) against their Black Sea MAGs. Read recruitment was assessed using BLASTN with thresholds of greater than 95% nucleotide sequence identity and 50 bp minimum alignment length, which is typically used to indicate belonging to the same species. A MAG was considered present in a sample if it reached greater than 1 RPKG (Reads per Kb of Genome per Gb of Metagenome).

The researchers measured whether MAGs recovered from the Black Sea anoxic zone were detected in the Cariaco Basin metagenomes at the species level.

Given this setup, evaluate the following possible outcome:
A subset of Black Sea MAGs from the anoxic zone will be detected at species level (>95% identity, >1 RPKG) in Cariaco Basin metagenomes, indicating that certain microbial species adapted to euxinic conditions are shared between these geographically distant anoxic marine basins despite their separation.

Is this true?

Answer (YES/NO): YES